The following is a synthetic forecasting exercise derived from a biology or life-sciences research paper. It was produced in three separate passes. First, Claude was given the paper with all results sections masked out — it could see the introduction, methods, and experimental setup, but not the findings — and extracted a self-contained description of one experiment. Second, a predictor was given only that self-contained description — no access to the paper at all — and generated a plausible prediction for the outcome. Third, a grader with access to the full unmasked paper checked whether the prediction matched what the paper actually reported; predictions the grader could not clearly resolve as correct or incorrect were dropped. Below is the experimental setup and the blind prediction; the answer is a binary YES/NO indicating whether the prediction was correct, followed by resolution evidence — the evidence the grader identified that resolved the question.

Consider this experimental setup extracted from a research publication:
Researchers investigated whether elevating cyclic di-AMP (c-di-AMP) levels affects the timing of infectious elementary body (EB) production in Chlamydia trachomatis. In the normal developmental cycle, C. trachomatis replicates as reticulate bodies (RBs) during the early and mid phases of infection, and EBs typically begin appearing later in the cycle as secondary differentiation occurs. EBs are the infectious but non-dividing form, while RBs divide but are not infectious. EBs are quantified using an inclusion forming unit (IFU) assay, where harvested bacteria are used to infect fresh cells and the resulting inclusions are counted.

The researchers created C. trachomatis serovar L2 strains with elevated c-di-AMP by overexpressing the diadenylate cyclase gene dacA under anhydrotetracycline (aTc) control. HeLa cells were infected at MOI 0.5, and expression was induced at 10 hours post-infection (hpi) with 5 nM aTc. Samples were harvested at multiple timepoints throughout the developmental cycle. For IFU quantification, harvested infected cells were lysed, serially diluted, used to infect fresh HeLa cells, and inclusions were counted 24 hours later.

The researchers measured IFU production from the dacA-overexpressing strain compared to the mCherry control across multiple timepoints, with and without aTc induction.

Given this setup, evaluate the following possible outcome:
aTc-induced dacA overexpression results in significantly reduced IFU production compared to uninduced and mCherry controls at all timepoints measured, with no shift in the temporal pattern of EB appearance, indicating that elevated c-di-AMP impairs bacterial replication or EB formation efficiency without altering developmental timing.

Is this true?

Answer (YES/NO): NO